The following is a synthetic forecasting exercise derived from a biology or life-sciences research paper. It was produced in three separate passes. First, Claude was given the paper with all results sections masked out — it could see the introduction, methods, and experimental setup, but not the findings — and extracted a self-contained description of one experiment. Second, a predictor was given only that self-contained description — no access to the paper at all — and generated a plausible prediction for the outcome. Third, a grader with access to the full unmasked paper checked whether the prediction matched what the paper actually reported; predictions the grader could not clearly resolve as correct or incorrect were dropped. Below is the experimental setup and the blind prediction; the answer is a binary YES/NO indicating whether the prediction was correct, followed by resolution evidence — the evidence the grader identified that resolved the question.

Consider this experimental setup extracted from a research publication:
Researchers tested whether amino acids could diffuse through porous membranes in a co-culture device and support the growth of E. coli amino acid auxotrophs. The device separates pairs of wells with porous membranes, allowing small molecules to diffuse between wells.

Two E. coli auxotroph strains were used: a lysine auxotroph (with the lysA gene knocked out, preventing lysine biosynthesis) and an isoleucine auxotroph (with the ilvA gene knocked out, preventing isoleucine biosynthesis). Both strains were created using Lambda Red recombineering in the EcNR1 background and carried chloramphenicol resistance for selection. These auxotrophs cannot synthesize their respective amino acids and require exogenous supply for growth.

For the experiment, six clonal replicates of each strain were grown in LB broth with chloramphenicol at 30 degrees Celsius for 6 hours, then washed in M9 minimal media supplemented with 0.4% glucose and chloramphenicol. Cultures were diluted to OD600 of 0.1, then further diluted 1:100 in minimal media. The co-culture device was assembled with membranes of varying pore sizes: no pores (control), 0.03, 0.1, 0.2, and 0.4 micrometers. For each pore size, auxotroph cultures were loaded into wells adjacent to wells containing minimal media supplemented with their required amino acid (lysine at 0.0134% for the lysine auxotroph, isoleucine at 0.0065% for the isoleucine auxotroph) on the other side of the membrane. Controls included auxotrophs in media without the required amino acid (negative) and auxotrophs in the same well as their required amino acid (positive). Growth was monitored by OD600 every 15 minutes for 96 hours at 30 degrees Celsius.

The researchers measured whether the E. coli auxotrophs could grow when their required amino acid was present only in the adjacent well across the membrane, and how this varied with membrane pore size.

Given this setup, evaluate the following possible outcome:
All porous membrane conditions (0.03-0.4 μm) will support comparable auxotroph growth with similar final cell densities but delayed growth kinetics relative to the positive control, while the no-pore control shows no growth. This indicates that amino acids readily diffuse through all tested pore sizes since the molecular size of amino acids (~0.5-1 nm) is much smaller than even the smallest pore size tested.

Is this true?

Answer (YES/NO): NO